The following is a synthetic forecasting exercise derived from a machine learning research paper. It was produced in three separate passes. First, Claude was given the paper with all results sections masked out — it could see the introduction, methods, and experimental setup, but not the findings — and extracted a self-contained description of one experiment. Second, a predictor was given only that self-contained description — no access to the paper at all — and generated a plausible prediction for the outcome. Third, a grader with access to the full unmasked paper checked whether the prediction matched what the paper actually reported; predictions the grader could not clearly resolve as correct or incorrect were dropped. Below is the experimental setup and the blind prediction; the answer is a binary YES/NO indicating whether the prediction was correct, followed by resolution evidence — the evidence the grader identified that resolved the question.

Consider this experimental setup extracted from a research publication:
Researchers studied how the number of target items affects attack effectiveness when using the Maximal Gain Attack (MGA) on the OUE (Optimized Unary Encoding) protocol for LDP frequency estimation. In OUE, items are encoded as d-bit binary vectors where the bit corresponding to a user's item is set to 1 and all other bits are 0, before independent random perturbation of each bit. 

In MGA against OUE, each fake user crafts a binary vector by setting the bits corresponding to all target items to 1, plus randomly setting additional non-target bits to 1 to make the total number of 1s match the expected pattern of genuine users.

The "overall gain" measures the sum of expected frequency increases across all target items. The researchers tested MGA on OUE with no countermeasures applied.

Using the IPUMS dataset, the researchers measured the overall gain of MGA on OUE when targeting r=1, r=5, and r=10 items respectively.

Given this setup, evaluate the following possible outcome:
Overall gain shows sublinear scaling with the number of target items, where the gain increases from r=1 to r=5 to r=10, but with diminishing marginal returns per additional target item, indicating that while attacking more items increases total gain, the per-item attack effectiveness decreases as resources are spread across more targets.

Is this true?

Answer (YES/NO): NO